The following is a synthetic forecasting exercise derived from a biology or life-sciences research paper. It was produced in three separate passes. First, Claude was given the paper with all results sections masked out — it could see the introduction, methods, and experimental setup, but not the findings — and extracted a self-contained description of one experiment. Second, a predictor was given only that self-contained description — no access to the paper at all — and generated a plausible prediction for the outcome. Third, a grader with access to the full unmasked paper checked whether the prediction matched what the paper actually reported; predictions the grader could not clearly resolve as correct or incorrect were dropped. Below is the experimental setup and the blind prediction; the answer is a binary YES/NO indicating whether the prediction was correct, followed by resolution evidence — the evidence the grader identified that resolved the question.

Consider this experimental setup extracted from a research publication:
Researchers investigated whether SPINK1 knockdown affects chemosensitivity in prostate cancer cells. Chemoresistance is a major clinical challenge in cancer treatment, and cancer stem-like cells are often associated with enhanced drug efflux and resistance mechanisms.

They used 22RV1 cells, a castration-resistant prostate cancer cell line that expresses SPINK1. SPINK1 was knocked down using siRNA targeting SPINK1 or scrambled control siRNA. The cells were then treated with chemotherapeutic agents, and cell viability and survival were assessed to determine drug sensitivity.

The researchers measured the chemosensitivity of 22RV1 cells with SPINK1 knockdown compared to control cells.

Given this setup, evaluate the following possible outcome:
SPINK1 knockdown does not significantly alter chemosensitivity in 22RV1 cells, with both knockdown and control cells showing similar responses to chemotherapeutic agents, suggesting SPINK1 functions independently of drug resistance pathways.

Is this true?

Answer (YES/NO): NO